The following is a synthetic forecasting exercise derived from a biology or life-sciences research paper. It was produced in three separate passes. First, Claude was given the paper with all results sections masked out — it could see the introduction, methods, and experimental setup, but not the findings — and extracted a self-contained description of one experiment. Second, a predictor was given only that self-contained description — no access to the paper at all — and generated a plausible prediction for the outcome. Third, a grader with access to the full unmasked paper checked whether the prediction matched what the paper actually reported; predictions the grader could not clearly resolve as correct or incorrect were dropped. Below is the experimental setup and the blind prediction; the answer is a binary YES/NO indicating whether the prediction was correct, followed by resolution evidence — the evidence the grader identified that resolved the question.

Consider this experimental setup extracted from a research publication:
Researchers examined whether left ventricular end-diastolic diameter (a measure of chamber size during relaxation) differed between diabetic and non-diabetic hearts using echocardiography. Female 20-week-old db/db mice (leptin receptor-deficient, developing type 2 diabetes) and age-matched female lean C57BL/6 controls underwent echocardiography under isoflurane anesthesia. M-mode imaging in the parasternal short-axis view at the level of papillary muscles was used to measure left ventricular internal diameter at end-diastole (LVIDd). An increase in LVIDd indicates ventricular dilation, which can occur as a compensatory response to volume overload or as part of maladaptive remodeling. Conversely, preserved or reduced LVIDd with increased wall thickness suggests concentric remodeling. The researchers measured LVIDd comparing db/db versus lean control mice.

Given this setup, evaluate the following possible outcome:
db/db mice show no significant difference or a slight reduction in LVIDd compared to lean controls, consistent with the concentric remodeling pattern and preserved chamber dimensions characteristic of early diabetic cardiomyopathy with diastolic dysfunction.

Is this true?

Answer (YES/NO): NO